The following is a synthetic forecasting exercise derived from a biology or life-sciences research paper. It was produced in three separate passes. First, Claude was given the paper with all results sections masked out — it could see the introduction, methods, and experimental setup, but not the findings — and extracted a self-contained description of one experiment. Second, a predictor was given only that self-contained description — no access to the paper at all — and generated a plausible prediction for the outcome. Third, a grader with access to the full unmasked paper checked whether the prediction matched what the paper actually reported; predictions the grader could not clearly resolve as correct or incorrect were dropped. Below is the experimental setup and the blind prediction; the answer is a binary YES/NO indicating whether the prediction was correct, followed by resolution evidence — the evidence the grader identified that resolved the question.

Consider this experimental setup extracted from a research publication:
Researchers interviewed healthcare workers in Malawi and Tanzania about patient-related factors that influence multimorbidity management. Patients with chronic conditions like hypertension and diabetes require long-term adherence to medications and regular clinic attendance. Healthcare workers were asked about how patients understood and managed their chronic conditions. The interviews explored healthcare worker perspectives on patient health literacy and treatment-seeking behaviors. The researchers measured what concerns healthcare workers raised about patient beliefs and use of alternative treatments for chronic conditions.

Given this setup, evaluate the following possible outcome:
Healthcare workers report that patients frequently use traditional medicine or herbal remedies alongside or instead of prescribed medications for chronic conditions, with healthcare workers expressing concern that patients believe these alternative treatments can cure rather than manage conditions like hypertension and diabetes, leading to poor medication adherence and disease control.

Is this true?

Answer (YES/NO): NO